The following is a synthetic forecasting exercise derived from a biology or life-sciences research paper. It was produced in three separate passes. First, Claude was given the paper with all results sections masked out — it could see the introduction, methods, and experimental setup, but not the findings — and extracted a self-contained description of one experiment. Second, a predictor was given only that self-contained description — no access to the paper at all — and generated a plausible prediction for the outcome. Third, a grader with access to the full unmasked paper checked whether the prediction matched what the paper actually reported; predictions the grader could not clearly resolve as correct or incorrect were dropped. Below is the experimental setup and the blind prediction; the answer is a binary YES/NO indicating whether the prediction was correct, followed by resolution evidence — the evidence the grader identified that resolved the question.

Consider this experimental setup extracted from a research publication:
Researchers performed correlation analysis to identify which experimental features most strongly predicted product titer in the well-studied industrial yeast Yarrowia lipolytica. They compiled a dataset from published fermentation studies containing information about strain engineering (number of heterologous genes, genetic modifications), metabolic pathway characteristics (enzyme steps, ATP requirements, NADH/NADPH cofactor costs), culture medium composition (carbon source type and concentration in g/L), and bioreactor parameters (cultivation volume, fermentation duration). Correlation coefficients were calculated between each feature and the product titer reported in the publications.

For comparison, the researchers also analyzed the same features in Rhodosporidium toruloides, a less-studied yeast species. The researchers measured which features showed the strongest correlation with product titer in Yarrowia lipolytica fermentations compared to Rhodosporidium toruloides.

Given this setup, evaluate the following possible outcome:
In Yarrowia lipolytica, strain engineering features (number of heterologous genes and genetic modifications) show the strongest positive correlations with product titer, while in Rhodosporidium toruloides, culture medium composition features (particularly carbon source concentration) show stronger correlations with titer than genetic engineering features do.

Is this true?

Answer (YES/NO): NO